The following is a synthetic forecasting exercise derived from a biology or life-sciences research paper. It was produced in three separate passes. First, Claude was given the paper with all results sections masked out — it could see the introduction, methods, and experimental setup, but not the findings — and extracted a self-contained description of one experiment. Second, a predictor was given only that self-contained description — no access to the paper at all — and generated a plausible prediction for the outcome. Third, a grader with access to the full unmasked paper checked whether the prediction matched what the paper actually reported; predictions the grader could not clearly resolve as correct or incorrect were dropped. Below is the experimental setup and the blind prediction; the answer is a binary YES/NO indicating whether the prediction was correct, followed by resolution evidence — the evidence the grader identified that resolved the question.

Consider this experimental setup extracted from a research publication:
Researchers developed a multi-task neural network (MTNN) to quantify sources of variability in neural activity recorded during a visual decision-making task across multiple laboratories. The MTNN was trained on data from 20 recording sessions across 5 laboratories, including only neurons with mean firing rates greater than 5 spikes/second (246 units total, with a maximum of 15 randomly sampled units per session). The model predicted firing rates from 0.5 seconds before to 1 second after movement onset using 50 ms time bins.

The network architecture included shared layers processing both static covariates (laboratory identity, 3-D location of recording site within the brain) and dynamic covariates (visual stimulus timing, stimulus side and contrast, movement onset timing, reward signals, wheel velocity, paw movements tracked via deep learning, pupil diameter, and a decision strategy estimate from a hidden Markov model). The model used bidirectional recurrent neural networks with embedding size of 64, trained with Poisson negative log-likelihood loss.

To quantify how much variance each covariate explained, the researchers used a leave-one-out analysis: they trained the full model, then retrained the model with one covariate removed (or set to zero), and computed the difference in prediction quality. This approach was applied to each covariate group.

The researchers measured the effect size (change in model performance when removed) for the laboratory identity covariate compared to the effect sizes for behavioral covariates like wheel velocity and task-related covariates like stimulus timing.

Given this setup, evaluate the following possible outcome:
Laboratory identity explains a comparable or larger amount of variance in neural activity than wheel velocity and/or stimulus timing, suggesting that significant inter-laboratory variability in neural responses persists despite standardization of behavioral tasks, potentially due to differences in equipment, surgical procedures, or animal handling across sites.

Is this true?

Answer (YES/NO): NO